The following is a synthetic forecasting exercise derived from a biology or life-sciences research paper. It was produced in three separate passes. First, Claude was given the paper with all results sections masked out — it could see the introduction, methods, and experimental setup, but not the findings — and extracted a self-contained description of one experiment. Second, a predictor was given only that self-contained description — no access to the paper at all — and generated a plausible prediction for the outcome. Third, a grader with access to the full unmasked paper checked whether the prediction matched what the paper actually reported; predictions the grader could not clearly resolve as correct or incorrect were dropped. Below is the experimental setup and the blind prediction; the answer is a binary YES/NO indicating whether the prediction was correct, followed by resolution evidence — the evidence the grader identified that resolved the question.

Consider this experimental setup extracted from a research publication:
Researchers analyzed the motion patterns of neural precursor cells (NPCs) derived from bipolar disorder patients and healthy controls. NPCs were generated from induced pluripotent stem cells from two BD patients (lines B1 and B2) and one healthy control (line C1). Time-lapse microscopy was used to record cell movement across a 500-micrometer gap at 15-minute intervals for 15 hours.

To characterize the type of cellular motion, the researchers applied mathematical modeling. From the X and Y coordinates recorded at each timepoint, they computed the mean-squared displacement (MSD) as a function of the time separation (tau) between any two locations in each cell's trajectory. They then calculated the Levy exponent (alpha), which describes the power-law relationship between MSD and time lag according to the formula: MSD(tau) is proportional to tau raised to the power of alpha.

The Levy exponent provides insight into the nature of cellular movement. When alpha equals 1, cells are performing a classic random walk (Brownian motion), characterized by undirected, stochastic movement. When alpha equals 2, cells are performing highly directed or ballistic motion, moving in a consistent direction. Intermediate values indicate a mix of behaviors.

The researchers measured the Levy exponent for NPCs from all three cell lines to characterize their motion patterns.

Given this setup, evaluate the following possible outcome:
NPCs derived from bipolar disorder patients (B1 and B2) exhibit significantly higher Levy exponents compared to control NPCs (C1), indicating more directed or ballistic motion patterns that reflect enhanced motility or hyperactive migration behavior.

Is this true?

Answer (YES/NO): NO